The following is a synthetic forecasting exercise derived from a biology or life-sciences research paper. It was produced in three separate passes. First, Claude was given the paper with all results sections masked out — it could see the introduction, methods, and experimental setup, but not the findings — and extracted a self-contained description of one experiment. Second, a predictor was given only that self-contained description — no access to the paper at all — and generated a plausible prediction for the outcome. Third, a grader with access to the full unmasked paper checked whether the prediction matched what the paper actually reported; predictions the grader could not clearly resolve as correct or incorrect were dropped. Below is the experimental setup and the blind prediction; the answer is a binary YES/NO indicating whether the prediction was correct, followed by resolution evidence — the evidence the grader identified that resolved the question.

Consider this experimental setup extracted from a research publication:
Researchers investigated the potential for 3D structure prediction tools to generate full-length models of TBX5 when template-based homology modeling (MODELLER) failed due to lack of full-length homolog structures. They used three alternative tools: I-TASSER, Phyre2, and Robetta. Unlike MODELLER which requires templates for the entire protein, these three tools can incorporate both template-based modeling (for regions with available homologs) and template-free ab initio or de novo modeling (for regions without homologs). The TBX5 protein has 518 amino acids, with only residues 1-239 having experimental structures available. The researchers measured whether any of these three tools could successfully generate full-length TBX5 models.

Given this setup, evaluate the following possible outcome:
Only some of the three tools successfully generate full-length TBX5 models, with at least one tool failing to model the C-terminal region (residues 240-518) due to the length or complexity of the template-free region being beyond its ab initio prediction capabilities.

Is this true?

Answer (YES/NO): NO